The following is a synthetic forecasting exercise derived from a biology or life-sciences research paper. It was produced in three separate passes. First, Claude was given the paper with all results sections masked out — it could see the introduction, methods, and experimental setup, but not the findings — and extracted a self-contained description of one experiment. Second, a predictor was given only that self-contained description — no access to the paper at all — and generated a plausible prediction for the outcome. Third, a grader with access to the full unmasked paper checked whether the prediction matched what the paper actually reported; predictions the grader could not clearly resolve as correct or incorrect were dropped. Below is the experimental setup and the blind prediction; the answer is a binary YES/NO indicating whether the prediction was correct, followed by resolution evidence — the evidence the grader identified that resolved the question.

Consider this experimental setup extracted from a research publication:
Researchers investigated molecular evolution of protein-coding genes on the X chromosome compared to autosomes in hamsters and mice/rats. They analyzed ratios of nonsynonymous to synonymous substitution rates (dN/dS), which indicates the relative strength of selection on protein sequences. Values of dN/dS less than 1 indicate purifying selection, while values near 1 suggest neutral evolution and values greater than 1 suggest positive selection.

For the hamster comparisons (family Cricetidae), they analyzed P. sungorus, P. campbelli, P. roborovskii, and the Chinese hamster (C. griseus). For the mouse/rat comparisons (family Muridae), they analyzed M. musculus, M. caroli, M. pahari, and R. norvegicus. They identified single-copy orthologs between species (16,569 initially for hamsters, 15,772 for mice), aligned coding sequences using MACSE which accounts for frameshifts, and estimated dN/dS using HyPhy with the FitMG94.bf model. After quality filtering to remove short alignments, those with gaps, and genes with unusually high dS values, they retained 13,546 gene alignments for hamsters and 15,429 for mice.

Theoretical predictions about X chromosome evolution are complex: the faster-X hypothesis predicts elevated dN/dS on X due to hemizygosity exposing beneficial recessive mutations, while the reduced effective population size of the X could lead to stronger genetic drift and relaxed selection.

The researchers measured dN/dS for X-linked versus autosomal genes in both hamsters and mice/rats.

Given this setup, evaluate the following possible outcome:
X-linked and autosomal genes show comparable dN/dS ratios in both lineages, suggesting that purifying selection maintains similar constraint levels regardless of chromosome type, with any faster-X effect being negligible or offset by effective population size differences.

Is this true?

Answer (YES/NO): NO